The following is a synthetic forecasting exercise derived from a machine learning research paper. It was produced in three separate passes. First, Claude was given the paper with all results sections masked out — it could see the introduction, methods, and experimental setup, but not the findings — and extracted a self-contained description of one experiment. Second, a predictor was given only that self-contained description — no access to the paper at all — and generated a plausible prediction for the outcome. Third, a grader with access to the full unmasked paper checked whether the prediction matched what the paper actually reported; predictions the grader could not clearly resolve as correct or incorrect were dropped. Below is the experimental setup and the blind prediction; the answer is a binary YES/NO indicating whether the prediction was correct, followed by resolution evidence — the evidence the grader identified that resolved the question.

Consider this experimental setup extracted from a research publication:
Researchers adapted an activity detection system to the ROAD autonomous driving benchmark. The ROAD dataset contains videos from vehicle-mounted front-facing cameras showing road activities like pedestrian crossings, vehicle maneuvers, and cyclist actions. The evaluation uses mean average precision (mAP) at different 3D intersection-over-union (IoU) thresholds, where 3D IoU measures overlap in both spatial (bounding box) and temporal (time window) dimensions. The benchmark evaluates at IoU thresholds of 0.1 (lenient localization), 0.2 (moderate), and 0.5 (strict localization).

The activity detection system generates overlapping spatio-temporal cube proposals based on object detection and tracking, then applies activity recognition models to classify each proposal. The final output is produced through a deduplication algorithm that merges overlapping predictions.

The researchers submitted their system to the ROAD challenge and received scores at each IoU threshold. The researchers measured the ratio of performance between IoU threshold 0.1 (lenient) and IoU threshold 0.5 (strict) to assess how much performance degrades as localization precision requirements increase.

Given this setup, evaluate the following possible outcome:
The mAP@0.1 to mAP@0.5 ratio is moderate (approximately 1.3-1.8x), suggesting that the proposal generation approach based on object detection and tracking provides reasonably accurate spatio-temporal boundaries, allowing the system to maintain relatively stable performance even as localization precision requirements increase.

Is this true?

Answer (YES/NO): NO